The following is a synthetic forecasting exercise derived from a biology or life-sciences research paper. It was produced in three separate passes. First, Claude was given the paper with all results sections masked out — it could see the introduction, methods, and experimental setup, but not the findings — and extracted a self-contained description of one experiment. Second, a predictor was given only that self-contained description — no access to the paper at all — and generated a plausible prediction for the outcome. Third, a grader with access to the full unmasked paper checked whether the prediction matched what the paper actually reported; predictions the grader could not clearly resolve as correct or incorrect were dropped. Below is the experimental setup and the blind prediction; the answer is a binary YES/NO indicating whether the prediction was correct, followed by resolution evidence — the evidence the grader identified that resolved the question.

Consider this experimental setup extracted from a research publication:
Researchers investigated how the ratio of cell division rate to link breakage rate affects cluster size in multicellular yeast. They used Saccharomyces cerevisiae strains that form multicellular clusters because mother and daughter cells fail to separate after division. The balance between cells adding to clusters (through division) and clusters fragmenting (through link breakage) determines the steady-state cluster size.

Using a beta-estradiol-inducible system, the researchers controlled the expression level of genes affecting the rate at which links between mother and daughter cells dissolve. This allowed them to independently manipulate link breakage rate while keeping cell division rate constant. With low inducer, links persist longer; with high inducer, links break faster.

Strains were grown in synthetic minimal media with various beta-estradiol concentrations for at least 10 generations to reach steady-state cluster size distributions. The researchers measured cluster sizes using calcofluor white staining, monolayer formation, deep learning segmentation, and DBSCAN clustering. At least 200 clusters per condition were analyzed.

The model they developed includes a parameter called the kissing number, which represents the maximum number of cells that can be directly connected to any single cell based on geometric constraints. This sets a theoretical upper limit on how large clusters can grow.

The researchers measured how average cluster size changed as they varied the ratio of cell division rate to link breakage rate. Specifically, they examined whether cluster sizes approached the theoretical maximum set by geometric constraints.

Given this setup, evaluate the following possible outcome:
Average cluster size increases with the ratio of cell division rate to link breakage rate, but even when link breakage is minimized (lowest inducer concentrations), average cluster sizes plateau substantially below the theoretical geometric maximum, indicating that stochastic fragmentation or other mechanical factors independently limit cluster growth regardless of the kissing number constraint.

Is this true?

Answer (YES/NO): NO